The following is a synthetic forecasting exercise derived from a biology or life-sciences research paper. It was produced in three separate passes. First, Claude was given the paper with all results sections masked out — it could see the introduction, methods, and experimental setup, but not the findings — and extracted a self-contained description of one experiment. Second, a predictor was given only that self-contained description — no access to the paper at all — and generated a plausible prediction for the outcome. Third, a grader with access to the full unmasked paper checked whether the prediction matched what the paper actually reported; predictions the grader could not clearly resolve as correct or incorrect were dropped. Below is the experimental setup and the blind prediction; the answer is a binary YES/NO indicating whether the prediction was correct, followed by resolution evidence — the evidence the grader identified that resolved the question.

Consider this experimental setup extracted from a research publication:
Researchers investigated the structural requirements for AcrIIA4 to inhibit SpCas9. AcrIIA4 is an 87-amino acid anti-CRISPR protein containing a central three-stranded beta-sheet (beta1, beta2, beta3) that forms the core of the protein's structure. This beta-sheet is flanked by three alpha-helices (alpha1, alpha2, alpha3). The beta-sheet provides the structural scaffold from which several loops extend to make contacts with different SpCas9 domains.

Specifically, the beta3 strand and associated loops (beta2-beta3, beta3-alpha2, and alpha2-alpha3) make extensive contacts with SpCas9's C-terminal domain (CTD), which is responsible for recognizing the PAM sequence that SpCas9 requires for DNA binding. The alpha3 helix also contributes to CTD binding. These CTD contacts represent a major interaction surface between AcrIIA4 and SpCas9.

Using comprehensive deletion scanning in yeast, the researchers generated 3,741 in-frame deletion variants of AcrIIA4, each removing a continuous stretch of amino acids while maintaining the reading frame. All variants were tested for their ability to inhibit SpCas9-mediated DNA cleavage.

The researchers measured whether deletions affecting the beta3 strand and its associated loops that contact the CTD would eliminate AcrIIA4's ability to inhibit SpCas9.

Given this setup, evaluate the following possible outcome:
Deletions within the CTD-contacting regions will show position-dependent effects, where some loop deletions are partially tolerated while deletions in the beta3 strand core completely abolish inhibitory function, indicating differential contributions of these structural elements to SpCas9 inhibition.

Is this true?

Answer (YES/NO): YES